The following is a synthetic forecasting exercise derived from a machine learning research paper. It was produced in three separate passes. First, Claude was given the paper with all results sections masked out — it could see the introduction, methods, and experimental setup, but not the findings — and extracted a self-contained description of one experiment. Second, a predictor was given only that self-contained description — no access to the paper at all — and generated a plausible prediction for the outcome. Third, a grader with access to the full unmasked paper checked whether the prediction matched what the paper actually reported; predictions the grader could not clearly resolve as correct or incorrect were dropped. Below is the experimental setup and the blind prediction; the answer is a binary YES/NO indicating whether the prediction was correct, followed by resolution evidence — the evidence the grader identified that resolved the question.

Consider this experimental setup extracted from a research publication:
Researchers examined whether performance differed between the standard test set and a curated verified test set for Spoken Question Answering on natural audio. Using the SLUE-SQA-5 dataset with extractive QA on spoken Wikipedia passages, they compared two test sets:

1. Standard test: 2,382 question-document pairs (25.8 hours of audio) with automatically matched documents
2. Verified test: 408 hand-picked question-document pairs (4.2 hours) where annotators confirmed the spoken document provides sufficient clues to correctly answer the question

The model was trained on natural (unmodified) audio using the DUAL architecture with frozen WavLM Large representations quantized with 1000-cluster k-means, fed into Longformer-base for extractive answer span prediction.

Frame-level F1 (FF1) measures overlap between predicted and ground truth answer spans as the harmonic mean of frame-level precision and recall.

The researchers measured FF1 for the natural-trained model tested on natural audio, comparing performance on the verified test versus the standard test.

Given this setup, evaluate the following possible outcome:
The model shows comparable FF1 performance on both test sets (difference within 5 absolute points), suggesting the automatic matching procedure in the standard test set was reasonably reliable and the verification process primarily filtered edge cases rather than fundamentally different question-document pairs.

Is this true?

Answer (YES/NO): YES